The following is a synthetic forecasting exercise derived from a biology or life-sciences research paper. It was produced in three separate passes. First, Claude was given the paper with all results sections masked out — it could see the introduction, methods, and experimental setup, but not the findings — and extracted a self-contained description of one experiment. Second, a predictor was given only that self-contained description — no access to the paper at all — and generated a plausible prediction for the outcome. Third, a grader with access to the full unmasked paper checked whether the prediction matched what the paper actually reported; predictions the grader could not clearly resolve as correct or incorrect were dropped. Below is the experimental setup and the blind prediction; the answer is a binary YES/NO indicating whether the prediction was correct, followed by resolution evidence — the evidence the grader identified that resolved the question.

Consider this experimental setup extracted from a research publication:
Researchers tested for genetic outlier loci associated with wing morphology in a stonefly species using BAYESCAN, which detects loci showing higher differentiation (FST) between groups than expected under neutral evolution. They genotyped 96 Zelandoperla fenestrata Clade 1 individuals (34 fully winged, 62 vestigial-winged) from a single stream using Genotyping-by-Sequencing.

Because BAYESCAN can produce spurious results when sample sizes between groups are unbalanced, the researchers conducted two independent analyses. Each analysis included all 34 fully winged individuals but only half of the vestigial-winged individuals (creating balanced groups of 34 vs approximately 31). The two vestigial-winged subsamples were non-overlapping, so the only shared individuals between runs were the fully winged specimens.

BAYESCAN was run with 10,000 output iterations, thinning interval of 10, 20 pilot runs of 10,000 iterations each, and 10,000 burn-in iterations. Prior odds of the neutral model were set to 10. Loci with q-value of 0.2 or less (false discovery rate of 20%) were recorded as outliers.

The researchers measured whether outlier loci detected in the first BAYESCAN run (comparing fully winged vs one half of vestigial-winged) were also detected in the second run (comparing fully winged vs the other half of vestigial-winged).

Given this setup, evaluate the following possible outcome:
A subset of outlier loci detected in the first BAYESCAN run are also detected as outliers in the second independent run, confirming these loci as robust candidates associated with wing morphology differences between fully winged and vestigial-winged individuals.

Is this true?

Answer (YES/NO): YES